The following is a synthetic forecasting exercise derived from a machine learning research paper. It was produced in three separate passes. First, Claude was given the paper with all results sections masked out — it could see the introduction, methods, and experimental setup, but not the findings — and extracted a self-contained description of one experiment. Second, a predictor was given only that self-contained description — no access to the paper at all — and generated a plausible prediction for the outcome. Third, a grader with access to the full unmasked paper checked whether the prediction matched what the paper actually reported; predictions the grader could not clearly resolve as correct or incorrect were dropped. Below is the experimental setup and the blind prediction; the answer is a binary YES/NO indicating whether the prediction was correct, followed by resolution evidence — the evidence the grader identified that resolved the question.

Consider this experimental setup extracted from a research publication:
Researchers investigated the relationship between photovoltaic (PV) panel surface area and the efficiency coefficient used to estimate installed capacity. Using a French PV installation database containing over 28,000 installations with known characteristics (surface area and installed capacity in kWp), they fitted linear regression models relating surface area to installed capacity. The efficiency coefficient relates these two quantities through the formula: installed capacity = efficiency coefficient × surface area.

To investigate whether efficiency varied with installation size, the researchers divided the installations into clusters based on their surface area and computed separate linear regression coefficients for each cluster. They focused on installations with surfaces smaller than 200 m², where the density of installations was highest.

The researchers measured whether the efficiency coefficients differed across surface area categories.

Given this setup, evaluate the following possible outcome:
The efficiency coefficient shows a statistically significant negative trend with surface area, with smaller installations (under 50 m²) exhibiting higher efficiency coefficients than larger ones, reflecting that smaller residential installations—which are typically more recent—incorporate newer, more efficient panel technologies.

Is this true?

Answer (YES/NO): NO